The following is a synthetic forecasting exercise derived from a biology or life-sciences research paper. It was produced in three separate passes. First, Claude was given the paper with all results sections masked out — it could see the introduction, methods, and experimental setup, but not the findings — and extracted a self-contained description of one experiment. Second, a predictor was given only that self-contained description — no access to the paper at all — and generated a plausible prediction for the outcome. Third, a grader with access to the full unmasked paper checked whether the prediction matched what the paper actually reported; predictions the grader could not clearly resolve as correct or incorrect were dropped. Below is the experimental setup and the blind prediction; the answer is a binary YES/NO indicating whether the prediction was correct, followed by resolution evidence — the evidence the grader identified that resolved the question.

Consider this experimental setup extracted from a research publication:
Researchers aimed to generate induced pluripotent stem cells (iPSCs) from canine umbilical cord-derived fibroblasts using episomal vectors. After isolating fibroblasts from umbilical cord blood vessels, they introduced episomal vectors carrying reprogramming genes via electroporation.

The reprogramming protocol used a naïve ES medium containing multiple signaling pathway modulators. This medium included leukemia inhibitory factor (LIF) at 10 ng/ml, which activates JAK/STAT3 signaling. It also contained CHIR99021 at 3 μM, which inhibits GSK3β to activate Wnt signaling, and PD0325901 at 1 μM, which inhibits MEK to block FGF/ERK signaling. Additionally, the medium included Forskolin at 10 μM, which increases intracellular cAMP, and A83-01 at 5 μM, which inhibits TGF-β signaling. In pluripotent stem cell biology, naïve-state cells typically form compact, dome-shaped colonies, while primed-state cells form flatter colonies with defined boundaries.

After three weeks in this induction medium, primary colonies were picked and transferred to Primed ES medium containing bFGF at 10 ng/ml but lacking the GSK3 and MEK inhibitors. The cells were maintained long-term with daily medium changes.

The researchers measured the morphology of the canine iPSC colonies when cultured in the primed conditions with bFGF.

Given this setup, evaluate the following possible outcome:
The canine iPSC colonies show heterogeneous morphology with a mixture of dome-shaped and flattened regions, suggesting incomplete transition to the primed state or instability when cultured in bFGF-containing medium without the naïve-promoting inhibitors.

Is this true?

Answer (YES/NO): NO